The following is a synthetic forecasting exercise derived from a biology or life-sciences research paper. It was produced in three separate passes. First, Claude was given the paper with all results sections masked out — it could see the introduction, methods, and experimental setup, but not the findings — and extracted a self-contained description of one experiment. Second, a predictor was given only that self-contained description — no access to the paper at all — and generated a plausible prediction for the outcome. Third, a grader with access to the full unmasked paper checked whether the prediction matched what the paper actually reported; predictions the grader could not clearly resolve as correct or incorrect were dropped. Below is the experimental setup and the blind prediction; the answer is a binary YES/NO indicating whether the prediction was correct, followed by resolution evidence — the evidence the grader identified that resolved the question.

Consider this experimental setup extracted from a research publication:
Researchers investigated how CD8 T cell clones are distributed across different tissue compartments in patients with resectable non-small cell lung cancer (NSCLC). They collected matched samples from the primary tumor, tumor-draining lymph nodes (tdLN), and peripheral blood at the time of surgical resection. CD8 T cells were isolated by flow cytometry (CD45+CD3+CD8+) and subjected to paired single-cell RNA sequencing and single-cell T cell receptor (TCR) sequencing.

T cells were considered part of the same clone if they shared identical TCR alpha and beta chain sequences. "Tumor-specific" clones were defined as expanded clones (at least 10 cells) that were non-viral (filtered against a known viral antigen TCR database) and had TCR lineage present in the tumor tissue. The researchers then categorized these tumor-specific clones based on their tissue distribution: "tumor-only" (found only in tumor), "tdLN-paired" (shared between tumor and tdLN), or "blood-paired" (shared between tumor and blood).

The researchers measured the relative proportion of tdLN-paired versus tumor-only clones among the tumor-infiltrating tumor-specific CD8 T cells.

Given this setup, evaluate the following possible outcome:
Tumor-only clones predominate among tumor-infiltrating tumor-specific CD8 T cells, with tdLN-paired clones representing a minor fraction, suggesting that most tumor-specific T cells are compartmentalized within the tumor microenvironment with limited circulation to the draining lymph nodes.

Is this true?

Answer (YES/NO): NO